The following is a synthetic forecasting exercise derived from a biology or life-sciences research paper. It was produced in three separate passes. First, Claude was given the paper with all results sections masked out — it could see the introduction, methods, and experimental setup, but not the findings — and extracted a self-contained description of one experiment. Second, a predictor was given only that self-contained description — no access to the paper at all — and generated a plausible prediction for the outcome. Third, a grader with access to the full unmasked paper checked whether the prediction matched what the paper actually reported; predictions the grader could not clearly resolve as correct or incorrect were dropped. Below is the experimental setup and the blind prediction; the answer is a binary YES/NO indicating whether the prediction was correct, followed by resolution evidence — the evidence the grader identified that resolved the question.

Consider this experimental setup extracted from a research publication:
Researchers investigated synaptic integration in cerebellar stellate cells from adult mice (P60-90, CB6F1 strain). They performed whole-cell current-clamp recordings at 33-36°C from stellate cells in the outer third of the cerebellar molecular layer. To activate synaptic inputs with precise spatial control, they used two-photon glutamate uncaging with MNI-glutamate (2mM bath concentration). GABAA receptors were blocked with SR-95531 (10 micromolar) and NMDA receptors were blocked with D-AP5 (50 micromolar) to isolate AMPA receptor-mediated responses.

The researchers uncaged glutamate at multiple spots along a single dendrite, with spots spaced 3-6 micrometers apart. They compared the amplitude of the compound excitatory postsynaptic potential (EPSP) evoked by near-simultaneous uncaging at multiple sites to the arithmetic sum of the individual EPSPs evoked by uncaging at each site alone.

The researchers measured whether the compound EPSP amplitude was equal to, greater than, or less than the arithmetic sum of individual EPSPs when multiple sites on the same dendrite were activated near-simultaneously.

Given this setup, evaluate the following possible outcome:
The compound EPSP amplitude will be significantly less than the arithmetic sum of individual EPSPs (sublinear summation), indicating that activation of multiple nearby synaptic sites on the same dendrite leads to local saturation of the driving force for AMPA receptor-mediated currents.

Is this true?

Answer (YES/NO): YES